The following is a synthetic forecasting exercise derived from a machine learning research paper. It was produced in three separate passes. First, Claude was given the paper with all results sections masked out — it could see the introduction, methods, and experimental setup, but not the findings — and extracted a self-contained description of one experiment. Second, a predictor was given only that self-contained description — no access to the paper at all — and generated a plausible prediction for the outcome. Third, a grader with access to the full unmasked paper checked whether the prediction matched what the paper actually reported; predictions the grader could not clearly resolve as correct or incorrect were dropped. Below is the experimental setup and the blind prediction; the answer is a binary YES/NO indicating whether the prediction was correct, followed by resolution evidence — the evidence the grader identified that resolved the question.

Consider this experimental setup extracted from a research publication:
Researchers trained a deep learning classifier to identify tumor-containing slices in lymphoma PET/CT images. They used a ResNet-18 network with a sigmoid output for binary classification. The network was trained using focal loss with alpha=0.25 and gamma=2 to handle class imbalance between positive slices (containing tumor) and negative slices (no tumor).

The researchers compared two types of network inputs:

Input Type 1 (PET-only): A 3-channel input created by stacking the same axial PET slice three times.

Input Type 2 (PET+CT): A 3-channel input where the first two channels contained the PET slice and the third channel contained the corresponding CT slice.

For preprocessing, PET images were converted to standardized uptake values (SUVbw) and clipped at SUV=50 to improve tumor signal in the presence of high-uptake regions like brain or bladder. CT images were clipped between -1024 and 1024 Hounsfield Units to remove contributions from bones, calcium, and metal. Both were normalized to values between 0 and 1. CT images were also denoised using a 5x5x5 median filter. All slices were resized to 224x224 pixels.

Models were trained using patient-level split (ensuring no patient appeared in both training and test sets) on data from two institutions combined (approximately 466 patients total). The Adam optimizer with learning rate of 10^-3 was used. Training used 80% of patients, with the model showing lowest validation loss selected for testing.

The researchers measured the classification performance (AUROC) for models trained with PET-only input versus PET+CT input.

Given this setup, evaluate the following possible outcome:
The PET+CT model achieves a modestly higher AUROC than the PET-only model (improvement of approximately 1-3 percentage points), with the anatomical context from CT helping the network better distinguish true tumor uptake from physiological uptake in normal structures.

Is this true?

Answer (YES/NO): NO